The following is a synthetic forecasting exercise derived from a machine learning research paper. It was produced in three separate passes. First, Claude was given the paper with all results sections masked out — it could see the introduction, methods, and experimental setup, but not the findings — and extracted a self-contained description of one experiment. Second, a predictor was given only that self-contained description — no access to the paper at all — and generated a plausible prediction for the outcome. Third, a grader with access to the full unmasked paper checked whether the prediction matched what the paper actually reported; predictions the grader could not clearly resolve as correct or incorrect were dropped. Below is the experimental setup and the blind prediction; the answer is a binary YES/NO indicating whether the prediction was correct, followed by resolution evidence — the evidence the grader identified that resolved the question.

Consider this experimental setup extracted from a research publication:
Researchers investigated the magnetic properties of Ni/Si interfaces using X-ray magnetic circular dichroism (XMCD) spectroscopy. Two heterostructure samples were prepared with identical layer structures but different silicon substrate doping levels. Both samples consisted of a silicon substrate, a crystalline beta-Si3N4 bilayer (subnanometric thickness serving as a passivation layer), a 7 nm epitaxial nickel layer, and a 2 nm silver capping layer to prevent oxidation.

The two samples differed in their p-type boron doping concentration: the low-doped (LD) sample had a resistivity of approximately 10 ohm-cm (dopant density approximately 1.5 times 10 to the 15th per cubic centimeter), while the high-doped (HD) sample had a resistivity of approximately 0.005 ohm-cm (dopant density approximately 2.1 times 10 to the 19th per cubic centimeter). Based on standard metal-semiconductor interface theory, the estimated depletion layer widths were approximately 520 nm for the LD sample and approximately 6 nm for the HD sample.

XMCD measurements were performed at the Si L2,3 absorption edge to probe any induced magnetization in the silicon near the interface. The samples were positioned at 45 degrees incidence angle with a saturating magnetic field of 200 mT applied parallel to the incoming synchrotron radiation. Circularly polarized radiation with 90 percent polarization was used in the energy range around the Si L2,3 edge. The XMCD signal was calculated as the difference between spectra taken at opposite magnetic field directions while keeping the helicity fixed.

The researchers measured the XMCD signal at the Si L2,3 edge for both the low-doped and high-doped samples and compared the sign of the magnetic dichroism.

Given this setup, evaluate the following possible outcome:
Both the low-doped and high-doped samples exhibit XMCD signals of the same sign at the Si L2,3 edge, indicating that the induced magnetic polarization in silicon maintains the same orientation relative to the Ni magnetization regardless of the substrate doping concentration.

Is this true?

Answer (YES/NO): NO